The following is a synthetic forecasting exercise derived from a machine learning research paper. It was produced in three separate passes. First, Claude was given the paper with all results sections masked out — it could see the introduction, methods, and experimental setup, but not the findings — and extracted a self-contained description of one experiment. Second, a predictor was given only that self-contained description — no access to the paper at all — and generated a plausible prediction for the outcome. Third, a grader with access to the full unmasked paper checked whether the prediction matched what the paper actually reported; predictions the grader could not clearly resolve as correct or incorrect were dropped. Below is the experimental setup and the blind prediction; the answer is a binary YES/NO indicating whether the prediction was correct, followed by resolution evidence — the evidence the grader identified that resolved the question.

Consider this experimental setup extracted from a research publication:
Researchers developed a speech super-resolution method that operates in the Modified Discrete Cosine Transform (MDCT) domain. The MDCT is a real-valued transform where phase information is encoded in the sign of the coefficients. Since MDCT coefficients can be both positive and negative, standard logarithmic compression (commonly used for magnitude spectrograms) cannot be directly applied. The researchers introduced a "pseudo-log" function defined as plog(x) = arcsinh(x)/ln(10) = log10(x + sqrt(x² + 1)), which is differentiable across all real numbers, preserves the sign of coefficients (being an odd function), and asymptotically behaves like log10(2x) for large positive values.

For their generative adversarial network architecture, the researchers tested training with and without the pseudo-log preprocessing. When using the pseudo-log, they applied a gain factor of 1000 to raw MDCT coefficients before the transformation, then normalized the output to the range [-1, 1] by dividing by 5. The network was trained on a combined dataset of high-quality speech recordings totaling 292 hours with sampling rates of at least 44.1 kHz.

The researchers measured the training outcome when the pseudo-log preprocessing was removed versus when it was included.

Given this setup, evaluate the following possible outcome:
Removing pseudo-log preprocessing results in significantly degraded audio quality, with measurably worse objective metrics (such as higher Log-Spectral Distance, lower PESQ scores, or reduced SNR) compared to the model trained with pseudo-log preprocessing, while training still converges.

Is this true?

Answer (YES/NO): NO